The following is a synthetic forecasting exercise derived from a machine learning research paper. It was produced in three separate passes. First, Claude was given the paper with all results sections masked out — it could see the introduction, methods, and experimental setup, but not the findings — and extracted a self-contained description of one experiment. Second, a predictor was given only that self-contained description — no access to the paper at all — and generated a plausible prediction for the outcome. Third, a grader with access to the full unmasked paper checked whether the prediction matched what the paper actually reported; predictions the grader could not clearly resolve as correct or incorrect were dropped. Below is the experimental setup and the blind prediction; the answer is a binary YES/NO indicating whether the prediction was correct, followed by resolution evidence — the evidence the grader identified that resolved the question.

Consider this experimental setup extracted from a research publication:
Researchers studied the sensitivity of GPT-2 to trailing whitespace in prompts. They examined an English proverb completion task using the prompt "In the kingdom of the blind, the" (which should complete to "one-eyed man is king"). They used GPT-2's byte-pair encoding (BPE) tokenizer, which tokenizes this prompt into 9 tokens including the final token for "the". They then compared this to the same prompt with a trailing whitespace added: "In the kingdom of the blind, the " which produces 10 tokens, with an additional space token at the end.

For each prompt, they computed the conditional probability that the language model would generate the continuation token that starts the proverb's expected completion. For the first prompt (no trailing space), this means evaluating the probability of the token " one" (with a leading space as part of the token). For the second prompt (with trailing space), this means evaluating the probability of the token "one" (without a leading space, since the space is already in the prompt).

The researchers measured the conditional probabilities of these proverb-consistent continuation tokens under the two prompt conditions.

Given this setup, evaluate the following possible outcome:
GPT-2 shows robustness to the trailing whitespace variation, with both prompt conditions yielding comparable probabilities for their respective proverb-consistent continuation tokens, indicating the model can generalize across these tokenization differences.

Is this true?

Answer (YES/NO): NO